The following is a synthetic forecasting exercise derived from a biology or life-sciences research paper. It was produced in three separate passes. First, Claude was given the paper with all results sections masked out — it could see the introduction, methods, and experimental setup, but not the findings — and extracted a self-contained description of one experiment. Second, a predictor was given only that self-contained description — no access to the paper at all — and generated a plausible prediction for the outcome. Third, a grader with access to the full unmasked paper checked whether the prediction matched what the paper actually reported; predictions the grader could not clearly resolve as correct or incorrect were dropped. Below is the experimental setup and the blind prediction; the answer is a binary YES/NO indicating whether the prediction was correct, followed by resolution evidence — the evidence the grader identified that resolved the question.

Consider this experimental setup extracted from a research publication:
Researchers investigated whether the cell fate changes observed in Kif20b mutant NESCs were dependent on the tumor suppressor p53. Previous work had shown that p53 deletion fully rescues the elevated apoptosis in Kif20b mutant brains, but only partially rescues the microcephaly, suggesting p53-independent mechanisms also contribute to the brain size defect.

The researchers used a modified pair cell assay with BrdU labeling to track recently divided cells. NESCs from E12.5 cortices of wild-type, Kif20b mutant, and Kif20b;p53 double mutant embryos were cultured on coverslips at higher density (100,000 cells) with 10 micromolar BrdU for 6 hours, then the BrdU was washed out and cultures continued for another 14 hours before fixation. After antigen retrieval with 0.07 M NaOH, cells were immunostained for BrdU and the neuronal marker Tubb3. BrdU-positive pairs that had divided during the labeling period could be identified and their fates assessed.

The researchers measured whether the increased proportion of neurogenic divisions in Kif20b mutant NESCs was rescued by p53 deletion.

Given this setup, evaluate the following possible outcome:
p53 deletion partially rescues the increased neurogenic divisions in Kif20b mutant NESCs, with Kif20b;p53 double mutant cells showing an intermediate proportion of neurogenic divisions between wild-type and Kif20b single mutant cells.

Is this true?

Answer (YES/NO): NO